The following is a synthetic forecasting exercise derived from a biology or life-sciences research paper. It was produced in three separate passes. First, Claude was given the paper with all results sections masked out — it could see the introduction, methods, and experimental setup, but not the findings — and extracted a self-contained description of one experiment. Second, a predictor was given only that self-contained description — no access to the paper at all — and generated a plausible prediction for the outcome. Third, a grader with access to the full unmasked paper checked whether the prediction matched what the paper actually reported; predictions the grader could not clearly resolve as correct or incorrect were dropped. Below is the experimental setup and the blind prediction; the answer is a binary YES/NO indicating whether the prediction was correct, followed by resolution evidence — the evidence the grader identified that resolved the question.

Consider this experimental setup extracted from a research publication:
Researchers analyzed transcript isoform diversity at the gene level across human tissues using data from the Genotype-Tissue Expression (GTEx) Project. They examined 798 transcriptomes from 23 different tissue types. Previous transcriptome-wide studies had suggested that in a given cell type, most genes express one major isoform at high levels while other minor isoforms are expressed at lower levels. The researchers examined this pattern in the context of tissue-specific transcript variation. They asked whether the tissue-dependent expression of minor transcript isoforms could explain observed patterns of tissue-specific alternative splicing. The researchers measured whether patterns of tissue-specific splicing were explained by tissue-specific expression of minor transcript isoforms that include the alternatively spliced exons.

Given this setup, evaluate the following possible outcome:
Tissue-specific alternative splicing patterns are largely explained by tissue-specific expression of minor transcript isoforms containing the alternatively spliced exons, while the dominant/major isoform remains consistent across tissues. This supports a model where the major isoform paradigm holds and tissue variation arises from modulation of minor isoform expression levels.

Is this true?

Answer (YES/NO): YES